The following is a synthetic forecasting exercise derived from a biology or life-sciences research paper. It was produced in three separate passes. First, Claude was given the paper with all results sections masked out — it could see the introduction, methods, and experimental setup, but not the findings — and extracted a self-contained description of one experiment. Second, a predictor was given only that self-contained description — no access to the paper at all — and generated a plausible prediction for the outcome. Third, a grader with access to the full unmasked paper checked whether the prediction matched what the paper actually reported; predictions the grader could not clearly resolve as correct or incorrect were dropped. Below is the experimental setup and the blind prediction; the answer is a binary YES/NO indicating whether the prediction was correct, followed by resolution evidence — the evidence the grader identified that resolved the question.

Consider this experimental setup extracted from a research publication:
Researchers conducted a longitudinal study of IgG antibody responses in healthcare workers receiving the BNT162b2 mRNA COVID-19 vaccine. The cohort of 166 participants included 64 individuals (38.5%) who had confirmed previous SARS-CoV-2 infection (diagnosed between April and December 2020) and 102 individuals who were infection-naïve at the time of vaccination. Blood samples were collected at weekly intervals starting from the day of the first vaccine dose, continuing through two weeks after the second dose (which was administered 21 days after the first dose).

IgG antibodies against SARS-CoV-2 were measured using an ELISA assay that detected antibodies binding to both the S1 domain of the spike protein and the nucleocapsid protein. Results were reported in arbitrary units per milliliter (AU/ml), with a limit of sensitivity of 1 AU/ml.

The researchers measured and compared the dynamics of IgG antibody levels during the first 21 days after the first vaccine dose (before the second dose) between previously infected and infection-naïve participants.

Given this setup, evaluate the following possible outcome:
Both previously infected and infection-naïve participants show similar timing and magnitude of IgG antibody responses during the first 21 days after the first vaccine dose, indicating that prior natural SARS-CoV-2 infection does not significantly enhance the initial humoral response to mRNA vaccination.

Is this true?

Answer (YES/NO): NO